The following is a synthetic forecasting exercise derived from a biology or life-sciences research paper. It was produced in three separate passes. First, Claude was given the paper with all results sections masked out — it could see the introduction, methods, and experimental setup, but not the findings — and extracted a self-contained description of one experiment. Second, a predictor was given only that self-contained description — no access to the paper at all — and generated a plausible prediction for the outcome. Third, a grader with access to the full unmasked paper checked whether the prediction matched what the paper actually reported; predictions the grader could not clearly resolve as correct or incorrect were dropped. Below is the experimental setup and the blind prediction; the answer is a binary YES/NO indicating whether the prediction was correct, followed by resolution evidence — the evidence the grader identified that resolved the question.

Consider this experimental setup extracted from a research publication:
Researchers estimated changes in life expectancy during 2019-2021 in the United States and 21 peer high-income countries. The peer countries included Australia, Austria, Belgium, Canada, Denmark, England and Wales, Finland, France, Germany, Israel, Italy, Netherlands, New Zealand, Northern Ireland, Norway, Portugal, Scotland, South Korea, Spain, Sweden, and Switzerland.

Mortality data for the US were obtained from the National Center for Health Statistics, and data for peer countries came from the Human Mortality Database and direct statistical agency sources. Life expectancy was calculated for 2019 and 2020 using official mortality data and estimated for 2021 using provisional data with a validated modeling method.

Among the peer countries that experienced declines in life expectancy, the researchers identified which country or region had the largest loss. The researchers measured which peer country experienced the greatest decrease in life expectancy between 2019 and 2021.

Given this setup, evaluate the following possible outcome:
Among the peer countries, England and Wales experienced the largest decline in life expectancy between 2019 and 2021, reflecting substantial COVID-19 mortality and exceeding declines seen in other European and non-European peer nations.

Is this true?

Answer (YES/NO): YES